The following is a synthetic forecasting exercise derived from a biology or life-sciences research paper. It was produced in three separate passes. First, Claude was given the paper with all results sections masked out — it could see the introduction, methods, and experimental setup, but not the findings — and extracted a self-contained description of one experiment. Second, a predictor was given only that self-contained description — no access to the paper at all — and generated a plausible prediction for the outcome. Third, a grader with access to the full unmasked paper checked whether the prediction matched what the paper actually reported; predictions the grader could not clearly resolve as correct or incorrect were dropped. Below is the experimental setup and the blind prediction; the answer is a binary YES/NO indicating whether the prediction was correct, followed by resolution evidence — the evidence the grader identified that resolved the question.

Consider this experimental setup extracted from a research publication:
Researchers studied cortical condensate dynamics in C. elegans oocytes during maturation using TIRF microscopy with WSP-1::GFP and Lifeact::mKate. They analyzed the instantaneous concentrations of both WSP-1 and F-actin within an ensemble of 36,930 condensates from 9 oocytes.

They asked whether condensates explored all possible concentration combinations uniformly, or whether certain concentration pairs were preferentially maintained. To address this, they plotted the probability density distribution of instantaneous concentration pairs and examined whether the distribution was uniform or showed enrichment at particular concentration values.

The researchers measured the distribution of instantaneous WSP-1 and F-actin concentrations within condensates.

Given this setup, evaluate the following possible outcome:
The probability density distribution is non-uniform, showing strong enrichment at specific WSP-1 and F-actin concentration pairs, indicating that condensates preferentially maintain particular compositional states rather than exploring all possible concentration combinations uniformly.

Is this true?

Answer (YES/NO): YES